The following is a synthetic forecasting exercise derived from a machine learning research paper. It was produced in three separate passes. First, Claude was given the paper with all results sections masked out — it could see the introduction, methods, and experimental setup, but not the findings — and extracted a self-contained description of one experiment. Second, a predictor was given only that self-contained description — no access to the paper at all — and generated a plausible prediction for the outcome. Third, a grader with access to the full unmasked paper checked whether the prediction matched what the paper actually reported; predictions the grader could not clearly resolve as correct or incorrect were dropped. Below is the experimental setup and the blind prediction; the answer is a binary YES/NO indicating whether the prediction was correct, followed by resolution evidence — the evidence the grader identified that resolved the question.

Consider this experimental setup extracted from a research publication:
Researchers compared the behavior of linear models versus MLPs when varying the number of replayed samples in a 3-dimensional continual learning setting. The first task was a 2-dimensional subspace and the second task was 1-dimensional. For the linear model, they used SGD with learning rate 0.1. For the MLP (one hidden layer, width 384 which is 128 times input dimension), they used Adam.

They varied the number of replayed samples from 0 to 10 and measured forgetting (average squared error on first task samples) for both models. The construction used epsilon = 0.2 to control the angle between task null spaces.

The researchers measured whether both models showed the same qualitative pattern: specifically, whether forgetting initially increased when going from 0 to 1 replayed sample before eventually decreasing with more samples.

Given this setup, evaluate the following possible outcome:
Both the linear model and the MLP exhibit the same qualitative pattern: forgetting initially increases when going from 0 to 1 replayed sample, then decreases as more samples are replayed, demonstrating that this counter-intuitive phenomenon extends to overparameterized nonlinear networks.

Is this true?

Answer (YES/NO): YES